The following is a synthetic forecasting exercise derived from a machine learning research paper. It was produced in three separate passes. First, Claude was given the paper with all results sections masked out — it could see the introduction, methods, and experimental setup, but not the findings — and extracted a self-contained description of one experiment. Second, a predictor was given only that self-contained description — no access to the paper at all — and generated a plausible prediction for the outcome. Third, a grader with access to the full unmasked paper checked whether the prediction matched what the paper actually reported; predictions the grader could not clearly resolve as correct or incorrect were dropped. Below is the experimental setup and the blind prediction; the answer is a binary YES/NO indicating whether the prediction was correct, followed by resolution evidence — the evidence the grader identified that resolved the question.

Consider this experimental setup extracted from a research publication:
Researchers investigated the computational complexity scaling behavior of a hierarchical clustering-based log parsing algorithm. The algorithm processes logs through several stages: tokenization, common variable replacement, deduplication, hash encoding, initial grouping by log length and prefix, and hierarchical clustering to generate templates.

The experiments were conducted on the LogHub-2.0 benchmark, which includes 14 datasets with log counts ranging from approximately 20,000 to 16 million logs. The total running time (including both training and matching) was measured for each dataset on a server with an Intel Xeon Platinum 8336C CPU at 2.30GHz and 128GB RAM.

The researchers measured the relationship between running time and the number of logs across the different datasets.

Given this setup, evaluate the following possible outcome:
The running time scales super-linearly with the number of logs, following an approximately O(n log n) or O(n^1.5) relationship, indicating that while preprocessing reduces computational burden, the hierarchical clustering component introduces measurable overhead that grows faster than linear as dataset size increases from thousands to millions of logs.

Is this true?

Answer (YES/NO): NO